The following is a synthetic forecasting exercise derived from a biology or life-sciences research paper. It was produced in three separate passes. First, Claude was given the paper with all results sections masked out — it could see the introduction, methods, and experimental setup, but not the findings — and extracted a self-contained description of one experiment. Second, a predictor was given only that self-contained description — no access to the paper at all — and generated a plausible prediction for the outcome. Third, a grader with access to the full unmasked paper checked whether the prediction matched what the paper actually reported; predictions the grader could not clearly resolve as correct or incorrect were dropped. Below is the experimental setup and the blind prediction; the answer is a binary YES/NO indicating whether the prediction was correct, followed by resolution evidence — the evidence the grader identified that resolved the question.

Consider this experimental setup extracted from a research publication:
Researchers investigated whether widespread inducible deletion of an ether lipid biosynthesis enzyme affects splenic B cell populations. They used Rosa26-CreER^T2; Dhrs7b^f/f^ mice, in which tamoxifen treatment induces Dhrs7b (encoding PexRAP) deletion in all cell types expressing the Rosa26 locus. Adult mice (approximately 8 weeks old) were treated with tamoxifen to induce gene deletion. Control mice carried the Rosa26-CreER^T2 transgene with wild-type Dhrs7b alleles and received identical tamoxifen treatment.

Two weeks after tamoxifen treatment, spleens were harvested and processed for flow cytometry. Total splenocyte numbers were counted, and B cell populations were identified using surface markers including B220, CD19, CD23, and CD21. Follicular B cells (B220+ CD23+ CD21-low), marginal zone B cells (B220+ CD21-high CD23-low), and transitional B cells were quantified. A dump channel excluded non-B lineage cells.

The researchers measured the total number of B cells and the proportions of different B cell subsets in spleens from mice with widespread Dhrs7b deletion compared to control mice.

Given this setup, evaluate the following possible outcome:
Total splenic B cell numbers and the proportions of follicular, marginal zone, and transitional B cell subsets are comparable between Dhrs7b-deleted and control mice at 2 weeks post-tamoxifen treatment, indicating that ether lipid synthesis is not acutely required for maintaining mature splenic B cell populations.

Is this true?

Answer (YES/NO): NO